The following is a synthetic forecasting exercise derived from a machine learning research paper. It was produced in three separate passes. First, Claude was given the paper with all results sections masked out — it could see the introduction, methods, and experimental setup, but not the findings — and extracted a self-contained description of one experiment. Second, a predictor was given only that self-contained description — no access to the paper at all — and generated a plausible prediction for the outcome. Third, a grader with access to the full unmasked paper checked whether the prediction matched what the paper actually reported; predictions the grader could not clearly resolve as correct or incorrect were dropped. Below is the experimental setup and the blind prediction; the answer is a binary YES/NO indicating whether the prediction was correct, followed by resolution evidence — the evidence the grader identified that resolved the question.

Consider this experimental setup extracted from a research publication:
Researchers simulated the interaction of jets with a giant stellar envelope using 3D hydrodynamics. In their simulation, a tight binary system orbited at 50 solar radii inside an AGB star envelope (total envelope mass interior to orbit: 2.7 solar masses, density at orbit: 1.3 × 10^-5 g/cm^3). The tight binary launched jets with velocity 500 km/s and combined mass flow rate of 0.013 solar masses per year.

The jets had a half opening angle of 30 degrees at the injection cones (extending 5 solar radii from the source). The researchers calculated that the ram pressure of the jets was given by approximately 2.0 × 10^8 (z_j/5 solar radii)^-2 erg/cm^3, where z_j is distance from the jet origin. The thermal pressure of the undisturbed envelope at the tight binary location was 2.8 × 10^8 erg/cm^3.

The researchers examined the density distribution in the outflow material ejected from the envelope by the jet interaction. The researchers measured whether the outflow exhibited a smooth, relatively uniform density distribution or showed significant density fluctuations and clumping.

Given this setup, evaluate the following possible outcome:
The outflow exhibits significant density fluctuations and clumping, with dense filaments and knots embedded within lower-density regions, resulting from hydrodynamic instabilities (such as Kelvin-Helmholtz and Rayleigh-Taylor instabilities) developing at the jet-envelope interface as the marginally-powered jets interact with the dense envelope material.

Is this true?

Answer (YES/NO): NO